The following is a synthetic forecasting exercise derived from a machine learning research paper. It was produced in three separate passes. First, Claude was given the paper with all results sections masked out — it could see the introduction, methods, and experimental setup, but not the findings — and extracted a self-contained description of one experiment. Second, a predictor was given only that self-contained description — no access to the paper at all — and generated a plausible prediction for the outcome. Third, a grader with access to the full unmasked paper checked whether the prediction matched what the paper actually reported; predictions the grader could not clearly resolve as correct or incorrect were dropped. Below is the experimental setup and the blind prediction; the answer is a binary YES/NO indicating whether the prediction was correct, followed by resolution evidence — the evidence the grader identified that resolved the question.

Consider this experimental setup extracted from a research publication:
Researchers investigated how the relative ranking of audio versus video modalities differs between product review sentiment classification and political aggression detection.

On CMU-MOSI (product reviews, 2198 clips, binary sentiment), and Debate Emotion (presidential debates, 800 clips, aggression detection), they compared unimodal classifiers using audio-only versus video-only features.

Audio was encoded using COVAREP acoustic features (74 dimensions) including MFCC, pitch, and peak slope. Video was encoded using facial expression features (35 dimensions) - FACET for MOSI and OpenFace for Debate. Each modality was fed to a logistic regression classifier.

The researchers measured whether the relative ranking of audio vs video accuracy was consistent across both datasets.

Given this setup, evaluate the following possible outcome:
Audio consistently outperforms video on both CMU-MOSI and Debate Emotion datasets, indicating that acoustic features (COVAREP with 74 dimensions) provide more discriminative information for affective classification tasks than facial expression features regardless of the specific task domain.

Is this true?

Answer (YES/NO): YES